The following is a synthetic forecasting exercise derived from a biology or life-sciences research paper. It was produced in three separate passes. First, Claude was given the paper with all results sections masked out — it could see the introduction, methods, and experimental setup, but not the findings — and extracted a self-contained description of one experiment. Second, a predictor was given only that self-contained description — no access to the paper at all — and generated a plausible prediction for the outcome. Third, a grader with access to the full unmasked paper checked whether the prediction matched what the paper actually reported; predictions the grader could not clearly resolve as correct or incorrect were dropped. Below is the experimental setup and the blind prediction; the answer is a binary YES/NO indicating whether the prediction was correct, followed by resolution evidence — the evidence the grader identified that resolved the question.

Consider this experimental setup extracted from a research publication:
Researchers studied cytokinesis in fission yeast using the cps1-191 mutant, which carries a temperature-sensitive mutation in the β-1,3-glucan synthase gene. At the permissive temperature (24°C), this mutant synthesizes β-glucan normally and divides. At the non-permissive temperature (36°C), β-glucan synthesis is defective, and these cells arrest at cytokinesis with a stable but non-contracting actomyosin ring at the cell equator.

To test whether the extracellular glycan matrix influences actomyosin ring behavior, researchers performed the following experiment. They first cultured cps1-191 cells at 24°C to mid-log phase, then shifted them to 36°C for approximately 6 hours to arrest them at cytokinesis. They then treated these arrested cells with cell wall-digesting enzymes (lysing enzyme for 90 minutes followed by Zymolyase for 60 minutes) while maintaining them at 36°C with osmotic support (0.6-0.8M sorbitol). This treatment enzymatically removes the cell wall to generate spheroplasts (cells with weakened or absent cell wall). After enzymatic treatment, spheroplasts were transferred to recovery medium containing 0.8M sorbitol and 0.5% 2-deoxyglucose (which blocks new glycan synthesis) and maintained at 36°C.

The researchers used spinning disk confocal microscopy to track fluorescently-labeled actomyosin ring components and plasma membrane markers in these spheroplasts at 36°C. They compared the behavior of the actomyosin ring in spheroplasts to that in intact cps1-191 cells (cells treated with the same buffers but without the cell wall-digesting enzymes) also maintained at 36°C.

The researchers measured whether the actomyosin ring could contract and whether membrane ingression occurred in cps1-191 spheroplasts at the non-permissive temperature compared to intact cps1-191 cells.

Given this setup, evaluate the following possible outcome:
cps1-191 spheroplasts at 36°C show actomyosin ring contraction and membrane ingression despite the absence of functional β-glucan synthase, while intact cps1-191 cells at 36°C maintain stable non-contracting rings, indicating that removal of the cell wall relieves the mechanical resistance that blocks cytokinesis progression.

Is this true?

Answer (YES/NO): YES